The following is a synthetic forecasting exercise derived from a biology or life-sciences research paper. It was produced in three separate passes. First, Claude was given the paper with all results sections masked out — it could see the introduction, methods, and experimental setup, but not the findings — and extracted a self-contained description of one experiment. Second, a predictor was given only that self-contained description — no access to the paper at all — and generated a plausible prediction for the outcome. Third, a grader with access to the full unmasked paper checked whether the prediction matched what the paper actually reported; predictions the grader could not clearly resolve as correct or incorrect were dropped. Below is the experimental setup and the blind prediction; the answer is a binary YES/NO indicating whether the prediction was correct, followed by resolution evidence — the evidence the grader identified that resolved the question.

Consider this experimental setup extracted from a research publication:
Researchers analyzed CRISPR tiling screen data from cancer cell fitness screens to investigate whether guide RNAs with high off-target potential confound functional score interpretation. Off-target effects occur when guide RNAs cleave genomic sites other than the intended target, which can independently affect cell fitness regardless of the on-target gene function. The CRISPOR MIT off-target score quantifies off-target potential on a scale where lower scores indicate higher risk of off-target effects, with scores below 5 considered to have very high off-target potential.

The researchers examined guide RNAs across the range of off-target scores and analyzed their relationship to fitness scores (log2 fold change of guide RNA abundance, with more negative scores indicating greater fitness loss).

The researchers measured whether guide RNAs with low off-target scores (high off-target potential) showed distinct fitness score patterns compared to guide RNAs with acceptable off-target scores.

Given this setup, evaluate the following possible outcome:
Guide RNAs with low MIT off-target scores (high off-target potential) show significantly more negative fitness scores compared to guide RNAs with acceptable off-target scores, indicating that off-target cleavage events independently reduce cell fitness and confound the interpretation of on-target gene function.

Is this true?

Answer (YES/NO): YES